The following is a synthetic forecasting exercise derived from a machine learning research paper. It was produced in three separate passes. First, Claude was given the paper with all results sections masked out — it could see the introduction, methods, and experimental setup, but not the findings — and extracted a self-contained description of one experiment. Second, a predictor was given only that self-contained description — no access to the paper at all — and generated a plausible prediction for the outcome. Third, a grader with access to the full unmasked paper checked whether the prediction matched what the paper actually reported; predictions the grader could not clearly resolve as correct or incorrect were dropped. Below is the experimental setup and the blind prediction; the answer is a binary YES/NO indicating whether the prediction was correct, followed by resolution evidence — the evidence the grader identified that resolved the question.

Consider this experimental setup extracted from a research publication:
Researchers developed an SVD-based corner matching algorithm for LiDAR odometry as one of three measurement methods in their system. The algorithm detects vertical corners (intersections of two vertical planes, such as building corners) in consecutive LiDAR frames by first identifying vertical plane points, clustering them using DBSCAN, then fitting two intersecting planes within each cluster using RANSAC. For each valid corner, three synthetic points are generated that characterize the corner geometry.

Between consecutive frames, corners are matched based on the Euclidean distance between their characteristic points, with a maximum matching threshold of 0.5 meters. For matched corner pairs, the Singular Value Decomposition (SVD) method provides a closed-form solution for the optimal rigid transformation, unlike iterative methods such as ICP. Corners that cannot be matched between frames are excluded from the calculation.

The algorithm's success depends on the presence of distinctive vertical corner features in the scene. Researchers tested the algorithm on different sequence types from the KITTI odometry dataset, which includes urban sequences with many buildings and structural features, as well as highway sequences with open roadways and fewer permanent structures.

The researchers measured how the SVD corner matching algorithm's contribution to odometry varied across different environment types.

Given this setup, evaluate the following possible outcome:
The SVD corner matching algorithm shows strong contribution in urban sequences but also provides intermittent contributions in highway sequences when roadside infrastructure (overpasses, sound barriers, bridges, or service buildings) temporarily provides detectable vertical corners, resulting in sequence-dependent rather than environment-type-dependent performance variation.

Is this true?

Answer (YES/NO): NO